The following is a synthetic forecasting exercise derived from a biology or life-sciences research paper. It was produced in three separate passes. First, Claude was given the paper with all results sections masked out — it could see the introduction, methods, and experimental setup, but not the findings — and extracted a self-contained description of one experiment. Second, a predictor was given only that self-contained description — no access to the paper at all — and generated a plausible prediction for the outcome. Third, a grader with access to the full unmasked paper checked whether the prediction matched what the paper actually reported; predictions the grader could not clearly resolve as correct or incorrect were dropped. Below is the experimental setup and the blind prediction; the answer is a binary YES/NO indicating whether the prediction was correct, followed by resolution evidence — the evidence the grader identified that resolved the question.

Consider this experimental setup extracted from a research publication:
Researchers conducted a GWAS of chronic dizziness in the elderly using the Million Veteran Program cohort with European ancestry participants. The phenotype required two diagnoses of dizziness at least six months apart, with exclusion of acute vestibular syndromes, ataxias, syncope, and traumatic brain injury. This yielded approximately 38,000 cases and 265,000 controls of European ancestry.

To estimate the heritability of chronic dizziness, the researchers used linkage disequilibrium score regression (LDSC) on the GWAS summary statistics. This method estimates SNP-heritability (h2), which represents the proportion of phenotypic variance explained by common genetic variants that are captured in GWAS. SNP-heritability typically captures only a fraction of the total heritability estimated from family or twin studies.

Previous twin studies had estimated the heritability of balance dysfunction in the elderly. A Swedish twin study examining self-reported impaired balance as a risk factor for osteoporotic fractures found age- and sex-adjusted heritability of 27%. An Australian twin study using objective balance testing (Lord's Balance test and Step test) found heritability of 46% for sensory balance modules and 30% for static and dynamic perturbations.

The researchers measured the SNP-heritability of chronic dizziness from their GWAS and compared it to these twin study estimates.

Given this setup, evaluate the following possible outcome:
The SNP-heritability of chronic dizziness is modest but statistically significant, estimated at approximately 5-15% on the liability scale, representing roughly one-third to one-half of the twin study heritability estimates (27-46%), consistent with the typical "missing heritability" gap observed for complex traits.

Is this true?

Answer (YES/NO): NO